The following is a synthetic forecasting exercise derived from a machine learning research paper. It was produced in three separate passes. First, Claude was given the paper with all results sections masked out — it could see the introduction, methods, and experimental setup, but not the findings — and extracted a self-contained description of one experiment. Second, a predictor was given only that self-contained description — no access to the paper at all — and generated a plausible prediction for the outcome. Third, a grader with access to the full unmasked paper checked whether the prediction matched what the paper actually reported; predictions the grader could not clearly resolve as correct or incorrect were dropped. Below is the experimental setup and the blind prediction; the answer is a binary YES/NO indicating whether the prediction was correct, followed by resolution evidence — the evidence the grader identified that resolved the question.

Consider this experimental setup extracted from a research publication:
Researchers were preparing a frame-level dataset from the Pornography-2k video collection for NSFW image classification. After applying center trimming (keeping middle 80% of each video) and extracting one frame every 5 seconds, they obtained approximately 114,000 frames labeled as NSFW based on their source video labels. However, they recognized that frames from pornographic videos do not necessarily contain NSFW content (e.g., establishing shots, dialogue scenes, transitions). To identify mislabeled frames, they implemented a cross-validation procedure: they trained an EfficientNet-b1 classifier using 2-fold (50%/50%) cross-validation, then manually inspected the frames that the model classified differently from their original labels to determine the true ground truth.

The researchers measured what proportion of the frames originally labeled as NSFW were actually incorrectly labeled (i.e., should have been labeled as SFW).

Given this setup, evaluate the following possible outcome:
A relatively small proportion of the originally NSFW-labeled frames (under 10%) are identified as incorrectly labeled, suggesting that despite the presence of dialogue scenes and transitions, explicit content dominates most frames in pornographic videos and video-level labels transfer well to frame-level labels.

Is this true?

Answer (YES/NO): YES